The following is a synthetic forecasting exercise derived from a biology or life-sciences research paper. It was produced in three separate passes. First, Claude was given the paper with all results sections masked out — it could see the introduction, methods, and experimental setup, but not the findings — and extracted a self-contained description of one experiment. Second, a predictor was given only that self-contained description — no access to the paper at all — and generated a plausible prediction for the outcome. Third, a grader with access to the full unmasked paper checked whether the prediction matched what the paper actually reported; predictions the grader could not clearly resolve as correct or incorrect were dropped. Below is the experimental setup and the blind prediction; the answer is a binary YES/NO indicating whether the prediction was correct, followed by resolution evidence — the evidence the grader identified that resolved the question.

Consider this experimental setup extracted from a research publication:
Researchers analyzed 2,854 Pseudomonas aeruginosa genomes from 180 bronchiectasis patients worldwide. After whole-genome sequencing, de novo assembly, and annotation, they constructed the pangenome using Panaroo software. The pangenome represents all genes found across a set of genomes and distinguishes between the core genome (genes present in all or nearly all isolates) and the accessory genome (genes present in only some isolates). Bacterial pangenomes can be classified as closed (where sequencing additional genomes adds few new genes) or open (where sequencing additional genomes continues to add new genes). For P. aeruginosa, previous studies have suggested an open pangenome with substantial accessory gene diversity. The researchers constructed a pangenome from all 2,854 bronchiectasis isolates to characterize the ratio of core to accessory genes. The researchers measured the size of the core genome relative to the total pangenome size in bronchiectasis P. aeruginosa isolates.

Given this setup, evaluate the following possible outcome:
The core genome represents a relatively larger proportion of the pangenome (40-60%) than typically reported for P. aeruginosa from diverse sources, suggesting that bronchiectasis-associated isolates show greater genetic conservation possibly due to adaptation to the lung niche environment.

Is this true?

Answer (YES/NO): NO